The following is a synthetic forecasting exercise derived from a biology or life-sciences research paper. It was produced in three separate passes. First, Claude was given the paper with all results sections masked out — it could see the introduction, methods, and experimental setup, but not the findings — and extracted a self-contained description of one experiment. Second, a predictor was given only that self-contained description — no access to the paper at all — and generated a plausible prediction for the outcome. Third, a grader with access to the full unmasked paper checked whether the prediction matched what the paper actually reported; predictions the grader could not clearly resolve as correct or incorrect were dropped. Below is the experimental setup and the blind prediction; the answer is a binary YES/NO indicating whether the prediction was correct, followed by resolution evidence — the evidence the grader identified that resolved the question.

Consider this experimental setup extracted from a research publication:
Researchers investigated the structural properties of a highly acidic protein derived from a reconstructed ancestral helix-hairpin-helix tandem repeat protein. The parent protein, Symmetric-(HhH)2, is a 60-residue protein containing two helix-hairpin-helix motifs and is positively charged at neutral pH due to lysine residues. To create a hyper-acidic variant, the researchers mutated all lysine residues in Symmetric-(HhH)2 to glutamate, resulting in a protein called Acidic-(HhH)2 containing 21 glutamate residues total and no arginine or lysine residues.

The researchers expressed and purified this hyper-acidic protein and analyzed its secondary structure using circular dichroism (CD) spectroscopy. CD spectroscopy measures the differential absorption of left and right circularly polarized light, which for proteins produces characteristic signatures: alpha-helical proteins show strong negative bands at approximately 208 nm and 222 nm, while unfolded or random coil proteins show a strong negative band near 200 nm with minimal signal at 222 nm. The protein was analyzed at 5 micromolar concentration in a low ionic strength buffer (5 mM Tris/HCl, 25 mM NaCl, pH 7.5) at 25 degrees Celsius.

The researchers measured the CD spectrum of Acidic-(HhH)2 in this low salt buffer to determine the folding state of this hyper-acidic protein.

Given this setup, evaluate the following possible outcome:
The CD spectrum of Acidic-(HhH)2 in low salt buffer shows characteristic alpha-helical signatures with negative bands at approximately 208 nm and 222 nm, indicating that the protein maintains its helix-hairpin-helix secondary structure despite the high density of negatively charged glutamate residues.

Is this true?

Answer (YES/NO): NO